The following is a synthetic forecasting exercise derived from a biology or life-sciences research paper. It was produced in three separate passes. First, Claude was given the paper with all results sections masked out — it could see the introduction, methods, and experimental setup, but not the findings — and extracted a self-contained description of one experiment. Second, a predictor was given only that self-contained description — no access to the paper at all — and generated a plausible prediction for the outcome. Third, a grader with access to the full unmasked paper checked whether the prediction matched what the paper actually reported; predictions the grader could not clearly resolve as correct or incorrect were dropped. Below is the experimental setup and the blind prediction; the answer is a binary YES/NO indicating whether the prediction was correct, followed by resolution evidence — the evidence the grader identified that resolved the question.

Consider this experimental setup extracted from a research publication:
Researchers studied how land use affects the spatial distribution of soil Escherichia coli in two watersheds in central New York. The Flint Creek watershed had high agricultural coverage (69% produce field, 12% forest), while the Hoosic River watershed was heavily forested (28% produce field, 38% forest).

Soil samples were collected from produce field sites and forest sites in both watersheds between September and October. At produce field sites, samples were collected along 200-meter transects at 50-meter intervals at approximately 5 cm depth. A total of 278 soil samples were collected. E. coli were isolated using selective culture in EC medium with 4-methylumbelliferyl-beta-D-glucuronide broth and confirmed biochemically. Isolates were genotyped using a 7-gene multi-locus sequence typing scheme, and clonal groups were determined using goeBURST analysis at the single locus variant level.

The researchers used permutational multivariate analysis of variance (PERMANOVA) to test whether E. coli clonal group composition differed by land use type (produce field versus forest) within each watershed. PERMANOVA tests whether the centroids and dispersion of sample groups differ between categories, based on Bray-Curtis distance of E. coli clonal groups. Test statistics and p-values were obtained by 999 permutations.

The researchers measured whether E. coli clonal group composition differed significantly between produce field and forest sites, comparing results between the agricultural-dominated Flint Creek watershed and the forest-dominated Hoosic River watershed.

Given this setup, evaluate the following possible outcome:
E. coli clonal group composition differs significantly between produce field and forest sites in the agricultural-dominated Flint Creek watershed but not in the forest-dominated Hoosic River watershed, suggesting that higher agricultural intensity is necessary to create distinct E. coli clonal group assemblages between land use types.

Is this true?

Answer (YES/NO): YES